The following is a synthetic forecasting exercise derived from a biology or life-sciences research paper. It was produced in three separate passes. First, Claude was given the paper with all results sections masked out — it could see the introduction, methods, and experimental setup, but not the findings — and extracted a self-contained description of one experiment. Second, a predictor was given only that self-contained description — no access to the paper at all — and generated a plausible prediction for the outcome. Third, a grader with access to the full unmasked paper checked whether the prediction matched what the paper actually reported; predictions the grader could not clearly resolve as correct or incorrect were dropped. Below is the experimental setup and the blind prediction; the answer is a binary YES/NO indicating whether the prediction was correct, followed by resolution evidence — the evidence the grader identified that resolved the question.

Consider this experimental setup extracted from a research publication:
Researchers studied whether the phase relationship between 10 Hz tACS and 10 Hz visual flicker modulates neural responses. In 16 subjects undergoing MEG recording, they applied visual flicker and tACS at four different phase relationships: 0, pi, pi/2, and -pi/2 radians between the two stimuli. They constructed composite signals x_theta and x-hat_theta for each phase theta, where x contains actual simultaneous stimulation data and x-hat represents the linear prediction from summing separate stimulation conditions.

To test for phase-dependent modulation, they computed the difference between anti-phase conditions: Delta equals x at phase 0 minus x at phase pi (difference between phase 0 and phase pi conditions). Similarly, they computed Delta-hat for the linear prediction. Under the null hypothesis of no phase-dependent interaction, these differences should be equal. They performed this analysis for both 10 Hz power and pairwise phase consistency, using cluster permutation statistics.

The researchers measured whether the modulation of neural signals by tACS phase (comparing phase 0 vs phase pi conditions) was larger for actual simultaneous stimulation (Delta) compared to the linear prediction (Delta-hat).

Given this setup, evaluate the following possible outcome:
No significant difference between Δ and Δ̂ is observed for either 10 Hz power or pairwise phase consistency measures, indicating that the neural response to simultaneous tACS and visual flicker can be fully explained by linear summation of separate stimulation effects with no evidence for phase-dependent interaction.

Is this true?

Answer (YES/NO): NO